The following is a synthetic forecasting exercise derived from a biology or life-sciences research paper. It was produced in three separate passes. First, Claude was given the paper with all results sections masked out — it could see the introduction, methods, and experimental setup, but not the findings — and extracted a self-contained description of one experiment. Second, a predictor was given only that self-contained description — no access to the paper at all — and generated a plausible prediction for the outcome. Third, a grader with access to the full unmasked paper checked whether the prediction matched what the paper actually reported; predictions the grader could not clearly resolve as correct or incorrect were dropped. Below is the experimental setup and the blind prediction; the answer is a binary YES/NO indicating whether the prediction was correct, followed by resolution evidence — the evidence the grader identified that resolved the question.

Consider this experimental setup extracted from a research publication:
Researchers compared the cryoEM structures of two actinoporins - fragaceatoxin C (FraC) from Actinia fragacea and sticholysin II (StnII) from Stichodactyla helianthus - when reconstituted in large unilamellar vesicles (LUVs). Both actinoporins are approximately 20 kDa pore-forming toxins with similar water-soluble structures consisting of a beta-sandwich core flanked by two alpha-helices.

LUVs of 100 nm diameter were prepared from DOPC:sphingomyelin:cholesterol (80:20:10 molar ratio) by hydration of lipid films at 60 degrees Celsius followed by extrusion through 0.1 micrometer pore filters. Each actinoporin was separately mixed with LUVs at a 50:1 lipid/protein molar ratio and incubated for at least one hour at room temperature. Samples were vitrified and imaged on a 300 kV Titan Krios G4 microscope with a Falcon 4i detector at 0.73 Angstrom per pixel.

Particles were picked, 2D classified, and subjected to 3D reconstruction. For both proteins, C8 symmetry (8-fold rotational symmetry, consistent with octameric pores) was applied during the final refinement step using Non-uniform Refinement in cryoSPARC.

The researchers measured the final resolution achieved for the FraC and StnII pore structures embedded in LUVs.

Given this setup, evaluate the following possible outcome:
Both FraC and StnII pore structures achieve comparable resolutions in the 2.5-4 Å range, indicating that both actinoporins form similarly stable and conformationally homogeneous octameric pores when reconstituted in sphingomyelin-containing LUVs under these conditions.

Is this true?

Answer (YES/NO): NO